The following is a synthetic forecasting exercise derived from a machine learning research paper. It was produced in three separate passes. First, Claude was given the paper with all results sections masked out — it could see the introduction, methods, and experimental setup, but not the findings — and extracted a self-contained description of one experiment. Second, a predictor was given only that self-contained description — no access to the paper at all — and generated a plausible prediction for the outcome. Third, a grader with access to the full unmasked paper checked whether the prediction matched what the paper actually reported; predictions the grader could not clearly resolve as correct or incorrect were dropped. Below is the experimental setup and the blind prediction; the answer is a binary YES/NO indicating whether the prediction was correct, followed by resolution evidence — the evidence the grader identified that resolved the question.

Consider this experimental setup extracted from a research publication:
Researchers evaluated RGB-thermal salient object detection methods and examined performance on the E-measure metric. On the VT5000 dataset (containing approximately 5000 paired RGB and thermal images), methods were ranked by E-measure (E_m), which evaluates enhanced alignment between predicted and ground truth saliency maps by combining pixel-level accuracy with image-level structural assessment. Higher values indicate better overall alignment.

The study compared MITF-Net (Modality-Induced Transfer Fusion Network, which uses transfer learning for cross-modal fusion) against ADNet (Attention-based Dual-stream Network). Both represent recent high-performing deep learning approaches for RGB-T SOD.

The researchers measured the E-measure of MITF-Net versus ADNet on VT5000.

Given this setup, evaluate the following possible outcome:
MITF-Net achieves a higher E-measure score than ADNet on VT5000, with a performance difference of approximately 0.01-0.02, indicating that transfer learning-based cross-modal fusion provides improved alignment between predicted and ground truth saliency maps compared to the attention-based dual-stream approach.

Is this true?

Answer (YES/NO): NO